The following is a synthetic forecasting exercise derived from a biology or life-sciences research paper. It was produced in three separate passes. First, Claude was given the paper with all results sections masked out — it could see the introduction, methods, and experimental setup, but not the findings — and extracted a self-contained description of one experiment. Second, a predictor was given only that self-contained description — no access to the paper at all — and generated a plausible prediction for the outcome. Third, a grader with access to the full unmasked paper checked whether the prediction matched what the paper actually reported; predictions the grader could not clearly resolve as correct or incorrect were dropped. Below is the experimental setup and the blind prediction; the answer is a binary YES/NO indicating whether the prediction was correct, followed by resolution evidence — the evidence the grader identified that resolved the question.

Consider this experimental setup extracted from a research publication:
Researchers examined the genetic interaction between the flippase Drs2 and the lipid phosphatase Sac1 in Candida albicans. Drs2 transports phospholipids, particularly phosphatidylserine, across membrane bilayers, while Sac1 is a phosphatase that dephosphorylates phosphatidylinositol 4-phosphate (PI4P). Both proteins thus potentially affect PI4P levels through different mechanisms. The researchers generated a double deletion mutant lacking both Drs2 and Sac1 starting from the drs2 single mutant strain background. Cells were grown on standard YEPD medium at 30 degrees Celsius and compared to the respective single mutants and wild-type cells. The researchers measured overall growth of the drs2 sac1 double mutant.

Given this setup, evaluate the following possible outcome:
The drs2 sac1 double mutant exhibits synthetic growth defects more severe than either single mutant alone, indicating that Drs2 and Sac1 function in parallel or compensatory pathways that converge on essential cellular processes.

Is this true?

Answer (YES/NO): YES